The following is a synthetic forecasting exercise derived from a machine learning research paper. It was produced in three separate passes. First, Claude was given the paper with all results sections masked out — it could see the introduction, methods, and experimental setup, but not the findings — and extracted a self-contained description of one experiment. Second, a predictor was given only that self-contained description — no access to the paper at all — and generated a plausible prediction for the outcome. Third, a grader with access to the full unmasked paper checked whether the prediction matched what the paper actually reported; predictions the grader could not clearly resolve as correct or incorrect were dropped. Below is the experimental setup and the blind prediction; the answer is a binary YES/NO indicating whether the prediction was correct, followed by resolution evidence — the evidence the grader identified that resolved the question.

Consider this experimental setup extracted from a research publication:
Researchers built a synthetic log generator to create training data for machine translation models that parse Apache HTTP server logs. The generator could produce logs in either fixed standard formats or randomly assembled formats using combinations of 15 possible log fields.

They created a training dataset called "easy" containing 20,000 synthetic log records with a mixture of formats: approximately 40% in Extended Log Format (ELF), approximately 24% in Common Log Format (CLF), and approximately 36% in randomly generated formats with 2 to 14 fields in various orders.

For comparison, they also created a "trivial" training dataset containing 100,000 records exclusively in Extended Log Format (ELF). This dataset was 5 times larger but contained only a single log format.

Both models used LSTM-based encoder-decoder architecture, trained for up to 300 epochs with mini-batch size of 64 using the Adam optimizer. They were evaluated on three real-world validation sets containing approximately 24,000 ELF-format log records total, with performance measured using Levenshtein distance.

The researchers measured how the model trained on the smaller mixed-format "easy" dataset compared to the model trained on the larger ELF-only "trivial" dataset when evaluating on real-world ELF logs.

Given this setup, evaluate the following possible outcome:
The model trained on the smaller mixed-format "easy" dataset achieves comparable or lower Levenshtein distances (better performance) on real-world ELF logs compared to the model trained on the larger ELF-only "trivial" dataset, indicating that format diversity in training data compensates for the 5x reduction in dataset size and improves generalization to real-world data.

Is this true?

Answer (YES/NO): NO